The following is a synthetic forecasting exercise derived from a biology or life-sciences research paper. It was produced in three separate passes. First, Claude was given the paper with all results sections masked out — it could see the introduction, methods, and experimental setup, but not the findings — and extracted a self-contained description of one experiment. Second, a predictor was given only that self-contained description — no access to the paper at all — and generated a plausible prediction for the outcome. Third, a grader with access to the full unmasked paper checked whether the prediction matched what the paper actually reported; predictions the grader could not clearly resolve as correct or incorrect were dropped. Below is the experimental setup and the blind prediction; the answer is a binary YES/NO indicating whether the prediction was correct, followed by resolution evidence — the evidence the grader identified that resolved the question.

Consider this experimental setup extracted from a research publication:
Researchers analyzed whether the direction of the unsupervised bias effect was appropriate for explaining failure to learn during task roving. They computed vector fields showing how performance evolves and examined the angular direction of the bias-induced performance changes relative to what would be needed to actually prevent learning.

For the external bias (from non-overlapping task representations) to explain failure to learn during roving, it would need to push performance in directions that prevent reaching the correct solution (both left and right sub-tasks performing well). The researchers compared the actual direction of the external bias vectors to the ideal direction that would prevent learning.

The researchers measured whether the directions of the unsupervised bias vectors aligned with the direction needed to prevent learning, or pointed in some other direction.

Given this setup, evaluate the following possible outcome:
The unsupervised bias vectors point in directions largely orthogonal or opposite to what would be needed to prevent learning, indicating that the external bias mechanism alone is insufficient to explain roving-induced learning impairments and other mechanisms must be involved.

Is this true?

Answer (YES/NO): YES